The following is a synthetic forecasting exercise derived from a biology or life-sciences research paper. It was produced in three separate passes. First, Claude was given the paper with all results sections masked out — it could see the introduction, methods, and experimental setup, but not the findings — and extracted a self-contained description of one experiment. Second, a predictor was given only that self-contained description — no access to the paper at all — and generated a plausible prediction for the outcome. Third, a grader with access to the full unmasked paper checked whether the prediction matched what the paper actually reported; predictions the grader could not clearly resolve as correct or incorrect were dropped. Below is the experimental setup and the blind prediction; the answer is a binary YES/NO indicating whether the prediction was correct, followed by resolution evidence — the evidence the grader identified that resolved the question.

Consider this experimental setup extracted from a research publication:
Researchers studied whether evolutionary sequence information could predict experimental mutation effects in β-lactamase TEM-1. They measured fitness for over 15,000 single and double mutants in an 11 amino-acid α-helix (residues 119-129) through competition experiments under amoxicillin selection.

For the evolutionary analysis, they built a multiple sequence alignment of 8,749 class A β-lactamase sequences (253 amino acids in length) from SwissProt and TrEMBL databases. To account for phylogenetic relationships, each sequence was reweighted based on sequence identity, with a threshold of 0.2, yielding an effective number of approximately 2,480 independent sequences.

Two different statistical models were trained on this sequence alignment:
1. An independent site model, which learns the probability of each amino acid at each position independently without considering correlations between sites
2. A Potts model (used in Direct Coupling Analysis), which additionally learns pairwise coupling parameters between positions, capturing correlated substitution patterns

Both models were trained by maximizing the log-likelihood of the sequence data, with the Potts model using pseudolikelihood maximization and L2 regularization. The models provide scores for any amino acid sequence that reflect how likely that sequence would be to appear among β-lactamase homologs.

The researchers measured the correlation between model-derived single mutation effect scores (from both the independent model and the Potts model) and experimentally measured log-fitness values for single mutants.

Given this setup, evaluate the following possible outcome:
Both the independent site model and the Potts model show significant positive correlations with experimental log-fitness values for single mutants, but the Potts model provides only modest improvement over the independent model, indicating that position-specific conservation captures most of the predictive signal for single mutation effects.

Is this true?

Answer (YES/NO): YES